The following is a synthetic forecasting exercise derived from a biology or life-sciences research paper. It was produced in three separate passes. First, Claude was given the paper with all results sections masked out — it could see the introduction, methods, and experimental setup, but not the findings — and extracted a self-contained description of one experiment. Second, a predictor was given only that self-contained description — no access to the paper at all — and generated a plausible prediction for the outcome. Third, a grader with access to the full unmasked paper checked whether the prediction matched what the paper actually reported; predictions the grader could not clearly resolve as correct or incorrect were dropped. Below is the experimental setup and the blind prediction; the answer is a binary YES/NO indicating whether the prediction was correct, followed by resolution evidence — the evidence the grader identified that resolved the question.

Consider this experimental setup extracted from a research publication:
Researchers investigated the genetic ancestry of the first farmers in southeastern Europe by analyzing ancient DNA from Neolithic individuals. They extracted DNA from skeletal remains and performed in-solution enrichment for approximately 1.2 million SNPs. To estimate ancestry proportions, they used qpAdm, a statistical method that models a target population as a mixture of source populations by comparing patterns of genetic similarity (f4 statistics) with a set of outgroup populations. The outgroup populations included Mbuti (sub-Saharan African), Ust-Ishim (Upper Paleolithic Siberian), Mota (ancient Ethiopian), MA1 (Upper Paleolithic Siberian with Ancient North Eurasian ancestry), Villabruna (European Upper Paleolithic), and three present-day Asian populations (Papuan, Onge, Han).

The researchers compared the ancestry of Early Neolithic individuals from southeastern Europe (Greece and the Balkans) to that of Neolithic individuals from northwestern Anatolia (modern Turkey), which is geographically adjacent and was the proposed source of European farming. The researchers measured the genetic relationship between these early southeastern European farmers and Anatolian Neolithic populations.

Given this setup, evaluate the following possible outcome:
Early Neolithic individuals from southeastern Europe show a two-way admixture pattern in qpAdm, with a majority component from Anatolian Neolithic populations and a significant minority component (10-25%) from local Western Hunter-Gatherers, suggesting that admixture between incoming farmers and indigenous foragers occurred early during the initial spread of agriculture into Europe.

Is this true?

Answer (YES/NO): NO